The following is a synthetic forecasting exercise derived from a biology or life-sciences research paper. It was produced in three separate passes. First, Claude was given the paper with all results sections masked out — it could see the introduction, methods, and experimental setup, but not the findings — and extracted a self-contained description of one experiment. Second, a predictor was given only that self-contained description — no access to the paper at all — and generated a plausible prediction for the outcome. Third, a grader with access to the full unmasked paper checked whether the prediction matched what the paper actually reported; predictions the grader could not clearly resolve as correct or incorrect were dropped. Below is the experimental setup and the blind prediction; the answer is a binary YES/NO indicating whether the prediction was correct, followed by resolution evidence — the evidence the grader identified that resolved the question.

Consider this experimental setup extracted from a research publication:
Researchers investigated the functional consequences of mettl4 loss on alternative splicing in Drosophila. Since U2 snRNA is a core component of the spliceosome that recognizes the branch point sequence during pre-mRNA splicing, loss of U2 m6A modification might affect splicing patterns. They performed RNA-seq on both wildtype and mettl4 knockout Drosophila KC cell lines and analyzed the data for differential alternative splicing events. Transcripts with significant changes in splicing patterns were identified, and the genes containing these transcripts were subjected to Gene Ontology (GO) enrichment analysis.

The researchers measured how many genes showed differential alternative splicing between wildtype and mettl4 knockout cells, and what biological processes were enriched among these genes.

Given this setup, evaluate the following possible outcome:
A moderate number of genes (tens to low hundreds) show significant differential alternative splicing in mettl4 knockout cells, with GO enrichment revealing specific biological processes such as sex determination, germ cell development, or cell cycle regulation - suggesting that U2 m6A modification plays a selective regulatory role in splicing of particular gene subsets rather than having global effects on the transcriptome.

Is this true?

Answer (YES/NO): NO